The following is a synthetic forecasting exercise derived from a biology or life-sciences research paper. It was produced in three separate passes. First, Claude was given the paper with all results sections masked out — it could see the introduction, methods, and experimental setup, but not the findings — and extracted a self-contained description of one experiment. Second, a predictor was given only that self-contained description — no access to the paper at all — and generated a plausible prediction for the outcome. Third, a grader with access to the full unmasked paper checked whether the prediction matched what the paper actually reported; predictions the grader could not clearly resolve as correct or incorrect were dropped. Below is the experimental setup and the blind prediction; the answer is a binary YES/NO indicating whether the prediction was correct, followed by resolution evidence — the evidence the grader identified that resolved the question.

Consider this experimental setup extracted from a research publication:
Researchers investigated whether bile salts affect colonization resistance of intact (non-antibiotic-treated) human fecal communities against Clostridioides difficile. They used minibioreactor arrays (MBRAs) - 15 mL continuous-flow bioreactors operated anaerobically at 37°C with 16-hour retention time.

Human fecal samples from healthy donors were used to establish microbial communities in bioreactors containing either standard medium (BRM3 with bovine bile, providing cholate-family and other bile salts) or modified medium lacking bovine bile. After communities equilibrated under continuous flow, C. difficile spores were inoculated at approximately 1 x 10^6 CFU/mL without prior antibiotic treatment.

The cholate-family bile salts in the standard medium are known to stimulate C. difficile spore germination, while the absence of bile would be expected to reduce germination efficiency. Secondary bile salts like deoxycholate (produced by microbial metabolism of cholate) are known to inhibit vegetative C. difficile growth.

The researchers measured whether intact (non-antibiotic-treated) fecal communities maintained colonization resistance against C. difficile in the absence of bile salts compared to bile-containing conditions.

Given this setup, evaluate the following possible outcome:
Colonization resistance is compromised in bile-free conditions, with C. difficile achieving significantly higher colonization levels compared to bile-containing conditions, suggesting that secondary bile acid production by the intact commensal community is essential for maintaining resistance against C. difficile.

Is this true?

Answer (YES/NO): NO